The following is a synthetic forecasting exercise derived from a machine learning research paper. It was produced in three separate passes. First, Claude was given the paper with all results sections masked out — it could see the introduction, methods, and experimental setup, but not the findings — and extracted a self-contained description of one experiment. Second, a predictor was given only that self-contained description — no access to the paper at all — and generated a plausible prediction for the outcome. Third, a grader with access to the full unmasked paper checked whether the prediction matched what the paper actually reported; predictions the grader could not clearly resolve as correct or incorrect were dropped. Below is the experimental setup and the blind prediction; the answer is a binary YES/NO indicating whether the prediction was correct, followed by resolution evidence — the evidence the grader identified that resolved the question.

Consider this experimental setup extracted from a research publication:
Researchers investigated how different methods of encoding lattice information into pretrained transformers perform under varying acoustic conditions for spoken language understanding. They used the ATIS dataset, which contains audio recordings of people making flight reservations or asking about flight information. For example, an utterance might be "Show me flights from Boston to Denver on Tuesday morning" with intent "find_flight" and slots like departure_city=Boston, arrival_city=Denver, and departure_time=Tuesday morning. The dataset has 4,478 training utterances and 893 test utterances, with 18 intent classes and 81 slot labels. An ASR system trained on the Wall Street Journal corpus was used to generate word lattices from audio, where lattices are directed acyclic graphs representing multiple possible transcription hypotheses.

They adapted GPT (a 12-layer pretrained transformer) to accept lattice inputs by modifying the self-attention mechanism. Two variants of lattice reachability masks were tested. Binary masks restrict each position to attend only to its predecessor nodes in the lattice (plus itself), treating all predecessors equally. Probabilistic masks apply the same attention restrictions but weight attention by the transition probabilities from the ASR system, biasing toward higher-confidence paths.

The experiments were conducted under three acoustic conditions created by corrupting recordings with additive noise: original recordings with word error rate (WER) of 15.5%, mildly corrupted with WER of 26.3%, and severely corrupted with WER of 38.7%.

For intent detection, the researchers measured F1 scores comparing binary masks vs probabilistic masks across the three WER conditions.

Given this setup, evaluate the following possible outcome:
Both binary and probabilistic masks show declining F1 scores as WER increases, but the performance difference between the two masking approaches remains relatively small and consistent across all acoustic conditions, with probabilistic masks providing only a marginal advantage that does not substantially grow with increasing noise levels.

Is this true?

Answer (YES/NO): NO